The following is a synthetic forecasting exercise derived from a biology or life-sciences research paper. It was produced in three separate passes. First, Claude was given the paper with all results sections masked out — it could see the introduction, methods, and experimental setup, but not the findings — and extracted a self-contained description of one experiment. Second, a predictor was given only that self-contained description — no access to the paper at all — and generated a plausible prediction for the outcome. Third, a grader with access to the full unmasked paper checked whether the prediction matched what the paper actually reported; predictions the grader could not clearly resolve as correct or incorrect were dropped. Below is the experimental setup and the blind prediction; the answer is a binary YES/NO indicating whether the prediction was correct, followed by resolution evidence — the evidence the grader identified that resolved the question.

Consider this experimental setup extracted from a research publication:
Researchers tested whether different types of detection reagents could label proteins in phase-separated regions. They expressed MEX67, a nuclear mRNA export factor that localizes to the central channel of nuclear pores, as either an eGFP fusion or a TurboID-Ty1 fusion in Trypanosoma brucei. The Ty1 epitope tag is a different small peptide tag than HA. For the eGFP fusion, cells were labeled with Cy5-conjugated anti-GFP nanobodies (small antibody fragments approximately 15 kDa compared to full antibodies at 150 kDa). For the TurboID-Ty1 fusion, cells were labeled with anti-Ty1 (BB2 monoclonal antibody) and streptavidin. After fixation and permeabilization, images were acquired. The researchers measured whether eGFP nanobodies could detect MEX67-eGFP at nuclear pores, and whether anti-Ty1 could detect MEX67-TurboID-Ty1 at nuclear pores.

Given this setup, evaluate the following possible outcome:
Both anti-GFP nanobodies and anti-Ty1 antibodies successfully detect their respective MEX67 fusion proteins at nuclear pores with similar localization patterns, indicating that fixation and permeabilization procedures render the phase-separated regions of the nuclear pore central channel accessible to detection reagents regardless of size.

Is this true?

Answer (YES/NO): NO